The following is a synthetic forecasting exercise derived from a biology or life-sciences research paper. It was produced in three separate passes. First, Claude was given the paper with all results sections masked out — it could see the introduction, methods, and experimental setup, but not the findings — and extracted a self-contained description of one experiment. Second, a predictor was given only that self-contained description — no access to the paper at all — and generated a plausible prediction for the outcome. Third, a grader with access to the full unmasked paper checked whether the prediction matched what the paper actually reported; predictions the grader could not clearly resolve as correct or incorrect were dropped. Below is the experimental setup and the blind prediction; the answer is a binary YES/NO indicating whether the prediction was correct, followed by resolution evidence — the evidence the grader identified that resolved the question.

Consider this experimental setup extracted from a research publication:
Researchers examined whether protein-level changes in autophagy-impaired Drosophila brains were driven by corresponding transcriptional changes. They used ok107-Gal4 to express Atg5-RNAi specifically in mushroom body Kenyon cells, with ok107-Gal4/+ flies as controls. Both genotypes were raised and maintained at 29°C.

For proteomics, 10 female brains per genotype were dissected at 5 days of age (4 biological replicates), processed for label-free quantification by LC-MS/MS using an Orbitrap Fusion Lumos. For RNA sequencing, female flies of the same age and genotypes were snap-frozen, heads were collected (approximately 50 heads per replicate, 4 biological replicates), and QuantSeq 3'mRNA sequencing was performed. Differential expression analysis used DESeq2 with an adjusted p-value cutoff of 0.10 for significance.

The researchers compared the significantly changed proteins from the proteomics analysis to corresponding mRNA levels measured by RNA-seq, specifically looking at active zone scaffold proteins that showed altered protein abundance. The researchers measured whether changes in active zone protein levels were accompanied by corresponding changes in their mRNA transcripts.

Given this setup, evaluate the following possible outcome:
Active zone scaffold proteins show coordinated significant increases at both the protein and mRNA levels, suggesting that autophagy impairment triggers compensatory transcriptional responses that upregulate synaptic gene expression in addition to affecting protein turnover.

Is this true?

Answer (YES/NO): NO